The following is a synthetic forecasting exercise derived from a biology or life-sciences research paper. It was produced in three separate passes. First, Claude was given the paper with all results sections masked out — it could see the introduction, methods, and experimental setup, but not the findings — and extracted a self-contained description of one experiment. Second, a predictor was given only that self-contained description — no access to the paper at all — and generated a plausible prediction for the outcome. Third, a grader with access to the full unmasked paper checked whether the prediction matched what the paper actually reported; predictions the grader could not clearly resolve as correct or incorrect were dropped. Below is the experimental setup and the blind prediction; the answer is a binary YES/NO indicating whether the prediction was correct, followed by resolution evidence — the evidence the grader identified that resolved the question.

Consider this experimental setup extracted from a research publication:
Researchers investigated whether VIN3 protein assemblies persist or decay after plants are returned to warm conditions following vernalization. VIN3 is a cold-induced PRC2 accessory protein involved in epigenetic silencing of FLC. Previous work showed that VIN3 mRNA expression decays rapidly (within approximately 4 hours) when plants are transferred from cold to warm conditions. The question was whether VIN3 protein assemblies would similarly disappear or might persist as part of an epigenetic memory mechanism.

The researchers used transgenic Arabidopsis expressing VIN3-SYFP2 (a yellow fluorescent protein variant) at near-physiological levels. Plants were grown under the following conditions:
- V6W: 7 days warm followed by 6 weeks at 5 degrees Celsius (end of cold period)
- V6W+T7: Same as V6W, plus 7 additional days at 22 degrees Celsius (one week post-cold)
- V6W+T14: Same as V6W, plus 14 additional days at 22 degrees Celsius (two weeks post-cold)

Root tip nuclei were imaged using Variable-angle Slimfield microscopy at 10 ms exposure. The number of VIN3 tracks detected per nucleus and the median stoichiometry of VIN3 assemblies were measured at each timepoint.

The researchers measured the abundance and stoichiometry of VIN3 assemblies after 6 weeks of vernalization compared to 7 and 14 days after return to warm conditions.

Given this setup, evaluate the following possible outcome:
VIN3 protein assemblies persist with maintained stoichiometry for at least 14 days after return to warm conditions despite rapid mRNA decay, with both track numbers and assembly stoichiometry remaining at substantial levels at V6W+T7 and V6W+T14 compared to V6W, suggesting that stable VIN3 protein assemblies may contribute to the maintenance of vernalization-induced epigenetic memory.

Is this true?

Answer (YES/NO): NO